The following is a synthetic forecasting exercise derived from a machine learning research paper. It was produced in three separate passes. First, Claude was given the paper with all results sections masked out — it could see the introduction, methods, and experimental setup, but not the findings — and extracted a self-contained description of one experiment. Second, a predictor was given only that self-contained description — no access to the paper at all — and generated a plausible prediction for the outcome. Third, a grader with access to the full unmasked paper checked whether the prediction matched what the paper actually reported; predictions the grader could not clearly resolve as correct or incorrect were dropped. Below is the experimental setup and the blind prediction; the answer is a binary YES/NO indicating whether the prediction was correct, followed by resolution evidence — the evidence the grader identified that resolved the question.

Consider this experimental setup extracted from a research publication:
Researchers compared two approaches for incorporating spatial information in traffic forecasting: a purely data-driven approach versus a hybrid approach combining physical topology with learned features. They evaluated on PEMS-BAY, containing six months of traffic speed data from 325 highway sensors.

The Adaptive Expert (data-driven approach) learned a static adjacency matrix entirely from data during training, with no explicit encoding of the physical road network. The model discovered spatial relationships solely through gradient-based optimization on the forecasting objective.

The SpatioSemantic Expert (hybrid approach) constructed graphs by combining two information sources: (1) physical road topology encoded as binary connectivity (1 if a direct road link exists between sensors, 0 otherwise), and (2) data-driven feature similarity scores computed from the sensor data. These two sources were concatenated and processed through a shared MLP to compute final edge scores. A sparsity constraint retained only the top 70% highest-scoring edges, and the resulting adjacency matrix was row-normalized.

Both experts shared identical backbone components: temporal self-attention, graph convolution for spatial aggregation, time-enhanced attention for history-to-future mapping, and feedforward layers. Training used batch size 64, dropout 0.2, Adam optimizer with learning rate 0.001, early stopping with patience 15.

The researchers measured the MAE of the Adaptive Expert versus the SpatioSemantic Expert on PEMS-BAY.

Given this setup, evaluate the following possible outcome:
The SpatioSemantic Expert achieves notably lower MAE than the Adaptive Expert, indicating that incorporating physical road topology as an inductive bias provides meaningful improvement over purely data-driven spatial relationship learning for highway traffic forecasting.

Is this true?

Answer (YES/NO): NO